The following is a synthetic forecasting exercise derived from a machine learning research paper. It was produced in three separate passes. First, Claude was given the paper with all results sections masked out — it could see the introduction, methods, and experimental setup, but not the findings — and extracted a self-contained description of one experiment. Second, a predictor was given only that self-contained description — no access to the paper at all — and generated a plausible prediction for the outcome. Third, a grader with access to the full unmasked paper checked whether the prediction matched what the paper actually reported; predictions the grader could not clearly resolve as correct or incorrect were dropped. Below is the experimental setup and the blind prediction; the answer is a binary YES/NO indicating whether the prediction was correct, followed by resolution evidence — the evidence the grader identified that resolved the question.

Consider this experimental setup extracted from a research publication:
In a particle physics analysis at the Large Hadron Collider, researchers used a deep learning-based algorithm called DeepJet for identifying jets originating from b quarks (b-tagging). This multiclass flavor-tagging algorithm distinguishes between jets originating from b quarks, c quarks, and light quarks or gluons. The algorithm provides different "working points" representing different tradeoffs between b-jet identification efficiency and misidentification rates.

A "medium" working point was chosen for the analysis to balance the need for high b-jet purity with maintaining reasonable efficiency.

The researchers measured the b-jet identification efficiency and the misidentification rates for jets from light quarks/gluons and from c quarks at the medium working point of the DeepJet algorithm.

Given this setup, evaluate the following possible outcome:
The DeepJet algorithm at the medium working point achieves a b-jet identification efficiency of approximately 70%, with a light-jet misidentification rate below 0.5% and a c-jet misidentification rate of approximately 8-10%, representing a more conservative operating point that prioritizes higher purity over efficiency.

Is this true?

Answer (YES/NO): NO